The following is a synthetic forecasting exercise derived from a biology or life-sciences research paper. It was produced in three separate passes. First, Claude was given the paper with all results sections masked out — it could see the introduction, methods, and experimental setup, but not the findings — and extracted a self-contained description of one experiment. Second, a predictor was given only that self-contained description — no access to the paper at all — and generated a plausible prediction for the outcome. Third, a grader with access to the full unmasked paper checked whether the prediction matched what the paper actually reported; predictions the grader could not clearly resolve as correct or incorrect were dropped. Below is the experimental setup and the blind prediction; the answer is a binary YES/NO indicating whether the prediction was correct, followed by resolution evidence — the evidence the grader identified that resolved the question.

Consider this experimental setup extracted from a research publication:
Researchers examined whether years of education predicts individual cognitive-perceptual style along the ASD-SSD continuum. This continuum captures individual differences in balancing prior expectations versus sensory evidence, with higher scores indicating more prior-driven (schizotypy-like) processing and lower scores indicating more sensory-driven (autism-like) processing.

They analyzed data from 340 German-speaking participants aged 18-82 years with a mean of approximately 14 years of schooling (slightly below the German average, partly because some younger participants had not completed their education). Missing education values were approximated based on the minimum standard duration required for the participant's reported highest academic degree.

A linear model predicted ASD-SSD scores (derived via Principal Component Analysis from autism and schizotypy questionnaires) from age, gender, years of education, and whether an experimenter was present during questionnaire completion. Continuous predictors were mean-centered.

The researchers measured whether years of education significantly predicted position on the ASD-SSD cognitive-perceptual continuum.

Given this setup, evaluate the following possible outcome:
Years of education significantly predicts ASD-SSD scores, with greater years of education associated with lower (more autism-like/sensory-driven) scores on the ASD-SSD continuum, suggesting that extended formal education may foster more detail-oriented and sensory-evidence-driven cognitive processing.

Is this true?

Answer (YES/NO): NO